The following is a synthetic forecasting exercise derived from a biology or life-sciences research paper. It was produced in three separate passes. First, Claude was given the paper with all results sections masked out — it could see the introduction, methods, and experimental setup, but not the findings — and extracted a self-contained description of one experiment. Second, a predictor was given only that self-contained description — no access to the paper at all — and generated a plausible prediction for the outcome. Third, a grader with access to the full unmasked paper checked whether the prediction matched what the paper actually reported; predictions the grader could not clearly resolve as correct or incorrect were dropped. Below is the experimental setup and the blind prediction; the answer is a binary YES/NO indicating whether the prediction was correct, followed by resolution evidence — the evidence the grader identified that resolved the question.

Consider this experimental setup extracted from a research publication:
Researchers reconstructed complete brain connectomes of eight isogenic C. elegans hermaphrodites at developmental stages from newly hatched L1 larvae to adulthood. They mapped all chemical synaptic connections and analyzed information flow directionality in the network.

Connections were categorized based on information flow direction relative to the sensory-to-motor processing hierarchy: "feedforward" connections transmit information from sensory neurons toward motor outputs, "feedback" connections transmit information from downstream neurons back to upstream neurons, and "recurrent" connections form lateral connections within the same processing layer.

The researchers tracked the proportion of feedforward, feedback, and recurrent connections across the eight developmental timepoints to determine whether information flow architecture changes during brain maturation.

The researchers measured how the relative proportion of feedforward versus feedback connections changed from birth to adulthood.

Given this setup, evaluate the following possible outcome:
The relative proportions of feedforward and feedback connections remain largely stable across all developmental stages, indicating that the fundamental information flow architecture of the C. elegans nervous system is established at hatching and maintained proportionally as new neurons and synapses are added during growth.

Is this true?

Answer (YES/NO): NO